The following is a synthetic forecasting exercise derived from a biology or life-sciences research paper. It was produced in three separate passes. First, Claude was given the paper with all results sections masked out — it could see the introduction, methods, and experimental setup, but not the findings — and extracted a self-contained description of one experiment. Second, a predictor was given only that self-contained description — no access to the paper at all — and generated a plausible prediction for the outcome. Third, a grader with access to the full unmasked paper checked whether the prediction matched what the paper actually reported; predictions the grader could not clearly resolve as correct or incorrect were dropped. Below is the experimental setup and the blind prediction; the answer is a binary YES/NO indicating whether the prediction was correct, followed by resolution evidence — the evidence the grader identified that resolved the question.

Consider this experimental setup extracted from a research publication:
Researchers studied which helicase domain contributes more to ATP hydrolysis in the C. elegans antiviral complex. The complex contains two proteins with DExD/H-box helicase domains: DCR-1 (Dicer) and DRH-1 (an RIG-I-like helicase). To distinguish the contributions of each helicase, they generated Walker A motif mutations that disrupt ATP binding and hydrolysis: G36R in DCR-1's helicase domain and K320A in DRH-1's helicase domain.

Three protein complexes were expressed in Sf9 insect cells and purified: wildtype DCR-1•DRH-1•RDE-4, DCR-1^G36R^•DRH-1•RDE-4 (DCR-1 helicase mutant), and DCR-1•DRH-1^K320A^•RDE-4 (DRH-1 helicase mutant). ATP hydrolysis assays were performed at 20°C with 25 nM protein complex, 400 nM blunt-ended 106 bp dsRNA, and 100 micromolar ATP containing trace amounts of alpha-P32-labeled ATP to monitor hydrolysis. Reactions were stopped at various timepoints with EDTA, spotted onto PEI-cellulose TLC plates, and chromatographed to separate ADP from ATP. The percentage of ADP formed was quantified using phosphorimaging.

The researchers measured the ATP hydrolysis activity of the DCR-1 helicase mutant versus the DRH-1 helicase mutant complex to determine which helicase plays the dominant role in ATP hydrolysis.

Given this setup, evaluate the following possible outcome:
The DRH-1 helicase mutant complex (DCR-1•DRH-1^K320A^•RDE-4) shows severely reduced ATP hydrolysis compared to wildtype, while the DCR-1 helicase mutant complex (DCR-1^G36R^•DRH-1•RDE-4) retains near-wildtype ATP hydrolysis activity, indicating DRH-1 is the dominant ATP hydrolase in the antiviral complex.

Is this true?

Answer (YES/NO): NO